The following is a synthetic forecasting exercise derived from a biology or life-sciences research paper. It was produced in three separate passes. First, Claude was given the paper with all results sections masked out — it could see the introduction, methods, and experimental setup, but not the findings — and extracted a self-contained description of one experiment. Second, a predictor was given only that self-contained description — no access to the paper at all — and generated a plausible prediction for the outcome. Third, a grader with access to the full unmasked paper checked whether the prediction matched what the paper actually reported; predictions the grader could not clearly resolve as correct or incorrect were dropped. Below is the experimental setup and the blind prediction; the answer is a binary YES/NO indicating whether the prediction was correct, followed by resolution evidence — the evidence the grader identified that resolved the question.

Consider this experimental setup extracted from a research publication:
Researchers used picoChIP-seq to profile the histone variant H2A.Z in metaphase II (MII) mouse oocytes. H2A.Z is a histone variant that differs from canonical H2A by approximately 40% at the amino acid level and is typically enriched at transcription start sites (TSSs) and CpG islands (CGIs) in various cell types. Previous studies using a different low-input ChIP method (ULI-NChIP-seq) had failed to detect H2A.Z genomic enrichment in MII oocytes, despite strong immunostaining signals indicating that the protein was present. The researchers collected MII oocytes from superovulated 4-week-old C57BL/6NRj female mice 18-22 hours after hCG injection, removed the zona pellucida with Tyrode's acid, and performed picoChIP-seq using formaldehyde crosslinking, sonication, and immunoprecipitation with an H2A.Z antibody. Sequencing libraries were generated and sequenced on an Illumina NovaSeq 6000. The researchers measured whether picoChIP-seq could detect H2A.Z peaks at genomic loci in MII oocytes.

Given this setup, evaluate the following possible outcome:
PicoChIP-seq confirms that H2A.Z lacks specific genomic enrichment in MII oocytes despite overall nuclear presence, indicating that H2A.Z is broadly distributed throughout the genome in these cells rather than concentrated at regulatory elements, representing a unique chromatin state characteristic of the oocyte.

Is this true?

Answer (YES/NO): NO